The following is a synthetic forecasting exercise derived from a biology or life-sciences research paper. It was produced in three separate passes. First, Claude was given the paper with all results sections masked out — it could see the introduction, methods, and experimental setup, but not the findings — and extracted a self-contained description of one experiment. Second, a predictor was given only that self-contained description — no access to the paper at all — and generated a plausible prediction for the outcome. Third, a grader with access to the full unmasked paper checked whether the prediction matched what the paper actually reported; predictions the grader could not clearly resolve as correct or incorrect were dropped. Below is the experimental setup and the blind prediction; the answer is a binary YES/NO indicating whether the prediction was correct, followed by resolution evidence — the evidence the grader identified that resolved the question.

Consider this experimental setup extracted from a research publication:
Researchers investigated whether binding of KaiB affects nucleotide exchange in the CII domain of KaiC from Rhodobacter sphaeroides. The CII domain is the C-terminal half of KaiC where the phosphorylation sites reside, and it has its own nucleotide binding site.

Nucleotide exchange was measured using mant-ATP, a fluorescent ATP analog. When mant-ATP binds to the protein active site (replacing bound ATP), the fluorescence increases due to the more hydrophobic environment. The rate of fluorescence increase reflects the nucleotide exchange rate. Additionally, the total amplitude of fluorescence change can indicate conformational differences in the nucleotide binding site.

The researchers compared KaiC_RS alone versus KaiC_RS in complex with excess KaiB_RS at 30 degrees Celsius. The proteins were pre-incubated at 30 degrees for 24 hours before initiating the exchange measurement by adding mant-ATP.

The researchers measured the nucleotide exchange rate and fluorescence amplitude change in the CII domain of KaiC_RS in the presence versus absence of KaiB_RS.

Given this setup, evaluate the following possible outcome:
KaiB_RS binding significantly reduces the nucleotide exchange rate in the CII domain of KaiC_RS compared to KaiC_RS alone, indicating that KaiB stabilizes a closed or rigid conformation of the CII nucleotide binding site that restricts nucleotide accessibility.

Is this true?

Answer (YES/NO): NO